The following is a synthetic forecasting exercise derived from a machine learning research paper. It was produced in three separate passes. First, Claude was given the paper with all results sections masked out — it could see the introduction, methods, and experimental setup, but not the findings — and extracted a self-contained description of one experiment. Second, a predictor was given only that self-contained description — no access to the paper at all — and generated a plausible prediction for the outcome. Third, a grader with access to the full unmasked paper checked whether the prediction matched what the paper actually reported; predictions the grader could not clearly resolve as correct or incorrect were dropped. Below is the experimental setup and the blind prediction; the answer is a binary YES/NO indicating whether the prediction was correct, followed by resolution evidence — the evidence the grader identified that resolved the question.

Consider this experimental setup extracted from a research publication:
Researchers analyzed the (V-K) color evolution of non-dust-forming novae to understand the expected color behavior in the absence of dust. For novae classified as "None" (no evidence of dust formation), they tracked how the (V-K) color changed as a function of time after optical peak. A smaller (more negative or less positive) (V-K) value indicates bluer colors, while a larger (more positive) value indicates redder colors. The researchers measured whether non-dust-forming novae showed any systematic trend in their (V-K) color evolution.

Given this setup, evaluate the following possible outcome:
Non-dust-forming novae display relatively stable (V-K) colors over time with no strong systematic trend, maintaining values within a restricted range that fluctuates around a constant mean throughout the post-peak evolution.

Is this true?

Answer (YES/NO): NO